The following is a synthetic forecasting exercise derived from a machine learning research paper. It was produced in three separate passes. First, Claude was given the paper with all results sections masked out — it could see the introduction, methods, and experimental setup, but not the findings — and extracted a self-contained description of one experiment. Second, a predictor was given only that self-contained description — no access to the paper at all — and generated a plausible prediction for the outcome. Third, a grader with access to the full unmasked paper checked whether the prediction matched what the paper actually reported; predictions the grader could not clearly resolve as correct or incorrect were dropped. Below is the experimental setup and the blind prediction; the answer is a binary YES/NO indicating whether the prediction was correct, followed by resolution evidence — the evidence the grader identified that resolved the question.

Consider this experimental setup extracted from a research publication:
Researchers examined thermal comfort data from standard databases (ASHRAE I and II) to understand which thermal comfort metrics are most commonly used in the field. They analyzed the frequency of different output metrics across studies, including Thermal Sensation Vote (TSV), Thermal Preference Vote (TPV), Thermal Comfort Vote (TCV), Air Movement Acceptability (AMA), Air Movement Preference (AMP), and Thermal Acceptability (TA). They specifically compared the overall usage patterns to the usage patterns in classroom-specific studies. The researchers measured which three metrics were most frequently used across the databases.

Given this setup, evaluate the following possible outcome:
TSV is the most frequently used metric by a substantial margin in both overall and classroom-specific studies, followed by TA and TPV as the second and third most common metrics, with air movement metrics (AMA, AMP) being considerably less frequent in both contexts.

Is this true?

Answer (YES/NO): NO